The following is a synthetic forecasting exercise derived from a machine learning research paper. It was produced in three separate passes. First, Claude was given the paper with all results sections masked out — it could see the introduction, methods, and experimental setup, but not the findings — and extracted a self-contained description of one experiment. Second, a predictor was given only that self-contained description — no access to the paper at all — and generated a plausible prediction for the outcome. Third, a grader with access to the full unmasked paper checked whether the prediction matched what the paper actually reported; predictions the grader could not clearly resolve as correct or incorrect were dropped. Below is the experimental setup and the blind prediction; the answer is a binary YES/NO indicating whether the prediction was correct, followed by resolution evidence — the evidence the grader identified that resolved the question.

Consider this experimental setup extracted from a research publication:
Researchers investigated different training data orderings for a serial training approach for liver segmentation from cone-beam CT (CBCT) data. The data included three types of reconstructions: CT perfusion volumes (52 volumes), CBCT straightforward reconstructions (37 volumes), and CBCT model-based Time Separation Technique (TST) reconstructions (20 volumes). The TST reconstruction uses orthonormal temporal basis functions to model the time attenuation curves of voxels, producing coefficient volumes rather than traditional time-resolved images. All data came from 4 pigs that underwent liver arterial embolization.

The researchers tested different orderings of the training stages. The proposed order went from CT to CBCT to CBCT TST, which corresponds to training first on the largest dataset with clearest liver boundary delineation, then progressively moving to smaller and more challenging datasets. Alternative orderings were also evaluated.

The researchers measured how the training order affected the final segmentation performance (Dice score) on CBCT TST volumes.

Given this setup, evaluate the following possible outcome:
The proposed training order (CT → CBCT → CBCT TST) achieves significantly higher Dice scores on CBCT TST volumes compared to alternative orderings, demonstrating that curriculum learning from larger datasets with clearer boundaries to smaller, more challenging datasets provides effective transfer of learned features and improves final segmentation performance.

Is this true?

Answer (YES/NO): YES